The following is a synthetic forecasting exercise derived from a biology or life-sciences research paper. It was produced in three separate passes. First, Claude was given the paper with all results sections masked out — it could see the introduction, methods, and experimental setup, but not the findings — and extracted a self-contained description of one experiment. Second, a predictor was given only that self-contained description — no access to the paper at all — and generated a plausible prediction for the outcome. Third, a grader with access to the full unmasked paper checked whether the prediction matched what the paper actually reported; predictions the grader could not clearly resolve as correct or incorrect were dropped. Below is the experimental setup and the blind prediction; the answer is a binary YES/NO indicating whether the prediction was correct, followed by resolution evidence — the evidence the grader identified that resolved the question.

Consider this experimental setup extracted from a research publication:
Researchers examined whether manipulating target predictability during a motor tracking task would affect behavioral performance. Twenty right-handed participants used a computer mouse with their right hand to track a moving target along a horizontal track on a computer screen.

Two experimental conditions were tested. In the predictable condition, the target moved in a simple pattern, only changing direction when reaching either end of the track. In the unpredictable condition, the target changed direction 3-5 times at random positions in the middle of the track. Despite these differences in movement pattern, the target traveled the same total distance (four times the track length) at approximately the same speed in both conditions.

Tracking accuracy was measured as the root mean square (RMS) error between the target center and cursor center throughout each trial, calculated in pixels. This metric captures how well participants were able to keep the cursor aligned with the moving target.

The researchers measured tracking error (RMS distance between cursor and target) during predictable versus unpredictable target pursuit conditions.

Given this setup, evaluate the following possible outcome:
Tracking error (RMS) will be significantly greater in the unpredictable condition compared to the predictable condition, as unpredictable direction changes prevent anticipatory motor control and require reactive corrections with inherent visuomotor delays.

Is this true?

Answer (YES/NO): YES